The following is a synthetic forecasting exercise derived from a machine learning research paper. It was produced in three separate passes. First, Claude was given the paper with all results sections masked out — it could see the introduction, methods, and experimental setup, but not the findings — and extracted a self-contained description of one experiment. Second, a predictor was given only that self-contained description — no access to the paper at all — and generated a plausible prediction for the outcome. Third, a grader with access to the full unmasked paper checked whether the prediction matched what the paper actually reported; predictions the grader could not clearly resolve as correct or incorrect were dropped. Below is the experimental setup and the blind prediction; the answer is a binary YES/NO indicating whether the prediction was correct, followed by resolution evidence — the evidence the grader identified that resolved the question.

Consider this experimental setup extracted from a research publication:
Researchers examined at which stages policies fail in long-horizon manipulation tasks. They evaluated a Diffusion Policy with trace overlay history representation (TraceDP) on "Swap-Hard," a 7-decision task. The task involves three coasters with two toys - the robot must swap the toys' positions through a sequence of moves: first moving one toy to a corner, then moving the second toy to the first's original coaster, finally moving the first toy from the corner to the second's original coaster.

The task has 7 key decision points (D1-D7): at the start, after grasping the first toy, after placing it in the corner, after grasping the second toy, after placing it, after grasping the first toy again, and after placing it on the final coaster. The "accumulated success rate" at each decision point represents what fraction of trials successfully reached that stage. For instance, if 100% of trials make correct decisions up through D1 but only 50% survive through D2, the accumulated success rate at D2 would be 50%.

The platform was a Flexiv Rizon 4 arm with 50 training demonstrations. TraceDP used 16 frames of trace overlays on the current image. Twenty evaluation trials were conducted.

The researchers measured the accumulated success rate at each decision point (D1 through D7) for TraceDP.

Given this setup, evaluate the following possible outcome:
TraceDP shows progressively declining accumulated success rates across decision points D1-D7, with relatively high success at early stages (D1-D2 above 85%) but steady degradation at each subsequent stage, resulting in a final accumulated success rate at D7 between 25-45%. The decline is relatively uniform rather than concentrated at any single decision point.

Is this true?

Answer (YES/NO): NO